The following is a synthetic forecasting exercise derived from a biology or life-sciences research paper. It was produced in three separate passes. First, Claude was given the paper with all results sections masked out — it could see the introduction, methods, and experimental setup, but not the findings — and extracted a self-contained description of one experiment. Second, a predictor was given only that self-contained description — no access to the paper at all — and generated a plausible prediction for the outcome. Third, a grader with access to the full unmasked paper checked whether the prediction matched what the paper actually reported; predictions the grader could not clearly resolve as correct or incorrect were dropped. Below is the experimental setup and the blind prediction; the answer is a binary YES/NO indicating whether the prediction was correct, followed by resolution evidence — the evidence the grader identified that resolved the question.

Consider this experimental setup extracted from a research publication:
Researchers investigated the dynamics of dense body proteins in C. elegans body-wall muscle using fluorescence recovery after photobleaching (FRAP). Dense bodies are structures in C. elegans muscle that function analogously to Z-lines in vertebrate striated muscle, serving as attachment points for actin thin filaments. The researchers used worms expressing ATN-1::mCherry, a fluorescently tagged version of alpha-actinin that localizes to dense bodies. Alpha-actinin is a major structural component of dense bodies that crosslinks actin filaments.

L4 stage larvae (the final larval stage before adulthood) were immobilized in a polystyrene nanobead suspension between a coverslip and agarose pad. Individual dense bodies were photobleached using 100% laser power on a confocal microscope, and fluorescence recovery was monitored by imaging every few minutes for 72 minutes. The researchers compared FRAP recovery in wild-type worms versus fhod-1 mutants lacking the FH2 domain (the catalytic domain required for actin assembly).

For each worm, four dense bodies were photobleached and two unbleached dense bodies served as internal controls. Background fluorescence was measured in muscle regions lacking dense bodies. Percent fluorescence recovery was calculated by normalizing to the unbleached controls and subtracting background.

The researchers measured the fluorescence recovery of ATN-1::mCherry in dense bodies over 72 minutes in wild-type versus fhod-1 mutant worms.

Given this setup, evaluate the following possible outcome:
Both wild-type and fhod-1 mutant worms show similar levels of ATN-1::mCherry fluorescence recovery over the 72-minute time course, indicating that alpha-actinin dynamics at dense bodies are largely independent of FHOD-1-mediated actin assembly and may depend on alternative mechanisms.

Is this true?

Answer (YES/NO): NO